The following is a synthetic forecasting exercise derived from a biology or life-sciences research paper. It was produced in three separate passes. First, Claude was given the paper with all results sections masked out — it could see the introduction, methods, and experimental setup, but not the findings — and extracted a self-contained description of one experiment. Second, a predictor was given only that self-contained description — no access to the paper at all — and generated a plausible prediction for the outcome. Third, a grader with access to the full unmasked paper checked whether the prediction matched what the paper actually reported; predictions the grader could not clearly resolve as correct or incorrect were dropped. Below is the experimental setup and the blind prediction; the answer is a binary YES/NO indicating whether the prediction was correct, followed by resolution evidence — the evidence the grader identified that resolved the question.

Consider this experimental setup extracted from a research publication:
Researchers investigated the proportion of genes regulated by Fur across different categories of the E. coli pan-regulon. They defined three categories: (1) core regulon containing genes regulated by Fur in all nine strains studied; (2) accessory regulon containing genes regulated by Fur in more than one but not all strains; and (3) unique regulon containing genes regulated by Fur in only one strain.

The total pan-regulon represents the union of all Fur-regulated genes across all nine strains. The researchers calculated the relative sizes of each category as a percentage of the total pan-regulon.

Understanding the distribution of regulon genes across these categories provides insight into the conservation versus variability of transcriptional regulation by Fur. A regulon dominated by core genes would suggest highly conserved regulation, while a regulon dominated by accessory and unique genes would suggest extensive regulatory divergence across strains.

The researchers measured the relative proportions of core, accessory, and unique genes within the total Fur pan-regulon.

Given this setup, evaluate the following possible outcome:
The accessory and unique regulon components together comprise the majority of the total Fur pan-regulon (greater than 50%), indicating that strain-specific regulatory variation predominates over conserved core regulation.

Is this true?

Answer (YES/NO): YES